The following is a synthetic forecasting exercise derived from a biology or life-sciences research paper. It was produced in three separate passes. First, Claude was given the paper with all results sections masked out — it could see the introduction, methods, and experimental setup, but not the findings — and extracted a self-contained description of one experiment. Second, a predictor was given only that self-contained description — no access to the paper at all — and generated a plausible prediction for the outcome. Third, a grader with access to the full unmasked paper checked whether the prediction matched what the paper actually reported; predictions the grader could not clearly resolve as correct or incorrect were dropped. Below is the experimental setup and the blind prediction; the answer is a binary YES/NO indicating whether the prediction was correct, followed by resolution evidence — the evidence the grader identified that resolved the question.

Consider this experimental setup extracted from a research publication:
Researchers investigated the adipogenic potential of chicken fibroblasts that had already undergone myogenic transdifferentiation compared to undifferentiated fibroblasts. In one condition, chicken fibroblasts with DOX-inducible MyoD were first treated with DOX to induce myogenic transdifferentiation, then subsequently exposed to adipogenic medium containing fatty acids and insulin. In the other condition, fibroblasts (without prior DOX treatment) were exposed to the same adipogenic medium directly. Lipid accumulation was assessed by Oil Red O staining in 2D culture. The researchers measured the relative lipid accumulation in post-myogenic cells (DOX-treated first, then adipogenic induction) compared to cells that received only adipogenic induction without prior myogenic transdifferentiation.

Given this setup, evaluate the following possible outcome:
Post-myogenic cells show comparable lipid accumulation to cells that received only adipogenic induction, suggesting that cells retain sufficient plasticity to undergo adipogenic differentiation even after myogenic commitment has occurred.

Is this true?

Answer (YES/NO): YES